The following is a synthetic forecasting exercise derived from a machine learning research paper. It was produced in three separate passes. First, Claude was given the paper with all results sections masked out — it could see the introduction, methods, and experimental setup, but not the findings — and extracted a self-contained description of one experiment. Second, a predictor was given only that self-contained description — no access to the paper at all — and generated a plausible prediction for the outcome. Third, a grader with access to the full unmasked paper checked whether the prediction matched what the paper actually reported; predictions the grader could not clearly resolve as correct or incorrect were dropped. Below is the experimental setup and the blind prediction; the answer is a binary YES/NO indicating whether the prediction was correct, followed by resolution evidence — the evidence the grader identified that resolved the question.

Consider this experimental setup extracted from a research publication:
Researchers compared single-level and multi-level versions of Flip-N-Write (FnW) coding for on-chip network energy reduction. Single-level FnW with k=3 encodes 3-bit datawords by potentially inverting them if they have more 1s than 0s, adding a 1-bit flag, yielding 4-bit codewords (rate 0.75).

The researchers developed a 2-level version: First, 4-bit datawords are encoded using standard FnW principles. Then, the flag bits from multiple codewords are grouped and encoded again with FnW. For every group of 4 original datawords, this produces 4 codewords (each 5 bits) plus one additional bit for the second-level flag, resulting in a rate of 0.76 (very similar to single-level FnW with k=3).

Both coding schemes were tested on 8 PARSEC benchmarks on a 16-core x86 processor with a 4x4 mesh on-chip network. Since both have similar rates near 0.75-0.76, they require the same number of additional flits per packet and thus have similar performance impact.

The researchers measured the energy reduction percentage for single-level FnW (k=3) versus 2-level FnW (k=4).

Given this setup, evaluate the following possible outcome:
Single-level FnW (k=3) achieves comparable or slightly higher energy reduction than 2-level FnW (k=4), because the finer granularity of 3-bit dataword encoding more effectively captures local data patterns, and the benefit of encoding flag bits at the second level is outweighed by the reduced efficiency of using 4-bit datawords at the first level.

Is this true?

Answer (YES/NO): NO